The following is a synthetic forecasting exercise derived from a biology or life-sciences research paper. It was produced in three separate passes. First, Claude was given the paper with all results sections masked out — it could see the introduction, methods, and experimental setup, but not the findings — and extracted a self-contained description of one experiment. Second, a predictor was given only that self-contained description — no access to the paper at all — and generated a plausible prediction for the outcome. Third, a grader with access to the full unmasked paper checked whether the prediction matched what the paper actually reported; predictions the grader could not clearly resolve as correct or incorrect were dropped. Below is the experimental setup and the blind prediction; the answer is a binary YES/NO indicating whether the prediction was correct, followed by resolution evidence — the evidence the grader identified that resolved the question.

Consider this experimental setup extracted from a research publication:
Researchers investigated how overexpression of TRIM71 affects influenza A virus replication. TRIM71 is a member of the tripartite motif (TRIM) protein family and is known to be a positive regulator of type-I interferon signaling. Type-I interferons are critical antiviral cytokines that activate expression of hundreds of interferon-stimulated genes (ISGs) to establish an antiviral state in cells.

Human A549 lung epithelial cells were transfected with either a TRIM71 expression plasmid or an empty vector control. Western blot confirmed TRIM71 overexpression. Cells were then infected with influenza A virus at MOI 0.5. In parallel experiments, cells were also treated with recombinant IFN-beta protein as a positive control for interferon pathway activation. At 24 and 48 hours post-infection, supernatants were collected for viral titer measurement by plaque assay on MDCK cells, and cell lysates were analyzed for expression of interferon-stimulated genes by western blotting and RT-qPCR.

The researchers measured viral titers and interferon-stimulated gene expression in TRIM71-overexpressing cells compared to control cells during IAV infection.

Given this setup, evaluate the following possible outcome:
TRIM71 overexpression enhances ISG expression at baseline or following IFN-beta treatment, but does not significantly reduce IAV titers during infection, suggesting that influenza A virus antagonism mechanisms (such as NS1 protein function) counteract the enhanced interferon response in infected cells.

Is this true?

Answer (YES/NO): NO